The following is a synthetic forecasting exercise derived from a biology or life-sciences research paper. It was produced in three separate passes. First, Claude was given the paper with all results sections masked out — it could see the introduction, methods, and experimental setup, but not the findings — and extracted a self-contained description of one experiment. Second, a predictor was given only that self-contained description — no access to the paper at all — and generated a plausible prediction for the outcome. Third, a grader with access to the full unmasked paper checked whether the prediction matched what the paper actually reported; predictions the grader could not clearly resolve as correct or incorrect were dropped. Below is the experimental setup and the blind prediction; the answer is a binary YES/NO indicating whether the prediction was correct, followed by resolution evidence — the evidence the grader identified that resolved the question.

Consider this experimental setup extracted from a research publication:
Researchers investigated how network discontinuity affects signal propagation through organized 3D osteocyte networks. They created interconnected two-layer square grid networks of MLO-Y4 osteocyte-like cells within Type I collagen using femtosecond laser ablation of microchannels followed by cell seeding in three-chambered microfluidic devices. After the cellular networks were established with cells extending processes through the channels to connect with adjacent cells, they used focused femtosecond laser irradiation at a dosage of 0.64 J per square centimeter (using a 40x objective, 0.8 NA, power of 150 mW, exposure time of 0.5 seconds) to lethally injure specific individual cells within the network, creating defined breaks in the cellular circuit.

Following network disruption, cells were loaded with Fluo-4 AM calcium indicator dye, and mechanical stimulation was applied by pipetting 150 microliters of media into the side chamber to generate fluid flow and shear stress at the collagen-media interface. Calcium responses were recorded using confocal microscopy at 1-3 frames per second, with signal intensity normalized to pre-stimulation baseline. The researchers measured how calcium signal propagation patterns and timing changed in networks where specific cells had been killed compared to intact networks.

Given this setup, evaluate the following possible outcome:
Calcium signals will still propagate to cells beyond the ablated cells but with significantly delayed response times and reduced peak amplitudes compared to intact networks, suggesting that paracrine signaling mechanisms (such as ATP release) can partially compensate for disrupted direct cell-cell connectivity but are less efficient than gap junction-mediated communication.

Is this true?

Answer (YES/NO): NO